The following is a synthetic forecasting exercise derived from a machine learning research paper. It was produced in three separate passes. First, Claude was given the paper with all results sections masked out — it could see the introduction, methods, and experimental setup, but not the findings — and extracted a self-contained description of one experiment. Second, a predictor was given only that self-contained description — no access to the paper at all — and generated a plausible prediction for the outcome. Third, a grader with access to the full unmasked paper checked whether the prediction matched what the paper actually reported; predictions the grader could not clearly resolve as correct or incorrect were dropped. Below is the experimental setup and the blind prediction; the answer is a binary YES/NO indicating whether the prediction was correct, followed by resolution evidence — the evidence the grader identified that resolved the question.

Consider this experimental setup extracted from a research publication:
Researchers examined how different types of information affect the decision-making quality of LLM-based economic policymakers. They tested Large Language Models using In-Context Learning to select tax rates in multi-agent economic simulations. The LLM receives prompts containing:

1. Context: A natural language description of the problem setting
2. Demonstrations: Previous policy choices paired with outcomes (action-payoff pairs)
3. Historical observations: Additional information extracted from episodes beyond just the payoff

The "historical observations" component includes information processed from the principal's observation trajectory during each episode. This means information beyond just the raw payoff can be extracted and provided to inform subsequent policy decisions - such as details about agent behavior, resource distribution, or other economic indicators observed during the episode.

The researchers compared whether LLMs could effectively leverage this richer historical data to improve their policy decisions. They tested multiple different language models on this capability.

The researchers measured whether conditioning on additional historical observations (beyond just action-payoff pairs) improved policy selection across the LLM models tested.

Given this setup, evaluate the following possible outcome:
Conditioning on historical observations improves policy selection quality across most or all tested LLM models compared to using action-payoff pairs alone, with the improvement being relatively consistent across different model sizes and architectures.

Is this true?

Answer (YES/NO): NO